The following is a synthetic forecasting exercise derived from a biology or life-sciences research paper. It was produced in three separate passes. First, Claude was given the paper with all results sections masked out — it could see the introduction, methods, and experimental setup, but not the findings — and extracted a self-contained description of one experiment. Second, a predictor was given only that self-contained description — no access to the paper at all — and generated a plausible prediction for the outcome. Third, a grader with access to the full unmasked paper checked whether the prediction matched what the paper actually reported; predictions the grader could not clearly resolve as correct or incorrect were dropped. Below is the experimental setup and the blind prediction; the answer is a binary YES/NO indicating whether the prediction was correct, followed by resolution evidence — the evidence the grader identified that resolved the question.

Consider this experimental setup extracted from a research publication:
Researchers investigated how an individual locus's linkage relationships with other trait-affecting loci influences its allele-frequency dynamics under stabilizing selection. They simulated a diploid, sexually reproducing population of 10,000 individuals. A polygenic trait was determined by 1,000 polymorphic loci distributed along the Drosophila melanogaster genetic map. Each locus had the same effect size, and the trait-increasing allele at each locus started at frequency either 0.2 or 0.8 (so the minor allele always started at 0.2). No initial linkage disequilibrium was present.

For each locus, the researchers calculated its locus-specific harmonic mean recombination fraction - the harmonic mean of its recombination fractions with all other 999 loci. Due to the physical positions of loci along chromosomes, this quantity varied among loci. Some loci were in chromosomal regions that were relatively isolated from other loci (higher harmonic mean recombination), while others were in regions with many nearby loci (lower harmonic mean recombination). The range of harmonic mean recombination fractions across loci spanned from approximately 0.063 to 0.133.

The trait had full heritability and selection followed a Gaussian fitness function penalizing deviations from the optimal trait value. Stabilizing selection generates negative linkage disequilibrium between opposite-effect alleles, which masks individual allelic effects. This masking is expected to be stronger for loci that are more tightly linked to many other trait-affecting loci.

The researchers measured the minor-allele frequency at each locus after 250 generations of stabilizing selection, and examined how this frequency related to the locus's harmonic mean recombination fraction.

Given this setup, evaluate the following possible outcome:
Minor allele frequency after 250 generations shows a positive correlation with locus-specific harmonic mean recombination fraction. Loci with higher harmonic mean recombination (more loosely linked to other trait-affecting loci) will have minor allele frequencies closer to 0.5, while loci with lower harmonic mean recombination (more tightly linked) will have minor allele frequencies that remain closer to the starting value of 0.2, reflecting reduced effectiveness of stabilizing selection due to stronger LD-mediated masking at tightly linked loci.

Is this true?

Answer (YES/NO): NO